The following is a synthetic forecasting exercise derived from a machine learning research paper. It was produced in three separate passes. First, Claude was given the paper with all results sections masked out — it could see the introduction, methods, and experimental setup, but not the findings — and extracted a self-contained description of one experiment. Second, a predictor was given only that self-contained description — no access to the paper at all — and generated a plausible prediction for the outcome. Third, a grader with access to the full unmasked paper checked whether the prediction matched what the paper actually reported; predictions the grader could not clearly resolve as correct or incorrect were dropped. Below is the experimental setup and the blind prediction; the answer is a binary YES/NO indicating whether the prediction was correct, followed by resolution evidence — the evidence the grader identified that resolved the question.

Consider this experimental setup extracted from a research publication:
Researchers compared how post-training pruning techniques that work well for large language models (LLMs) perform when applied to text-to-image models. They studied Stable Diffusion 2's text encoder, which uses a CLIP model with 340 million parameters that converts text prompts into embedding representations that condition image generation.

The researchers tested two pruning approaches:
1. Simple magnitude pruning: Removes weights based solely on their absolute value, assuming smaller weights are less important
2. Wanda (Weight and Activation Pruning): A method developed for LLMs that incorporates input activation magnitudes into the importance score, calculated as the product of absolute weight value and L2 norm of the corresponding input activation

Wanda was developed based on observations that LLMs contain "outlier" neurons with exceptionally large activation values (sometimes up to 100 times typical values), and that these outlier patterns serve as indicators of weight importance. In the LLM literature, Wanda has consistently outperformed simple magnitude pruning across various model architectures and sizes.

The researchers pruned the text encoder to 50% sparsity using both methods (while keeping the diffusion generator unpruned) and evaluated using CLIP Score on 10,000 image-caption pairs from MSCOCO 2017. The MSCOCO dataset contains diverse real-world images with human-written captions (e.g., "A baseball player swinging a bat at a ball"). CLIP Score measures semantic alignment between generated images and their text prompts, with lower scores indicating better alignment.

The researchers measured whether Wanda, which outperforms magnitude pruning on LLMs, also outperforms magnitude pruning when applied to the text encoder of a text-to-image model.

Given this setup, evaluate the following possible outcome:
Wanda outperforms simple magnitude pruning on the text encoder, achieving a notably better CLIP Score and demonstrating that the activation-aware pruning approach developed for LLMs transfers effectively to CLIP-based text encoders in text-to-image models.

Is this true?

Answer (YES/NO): NO